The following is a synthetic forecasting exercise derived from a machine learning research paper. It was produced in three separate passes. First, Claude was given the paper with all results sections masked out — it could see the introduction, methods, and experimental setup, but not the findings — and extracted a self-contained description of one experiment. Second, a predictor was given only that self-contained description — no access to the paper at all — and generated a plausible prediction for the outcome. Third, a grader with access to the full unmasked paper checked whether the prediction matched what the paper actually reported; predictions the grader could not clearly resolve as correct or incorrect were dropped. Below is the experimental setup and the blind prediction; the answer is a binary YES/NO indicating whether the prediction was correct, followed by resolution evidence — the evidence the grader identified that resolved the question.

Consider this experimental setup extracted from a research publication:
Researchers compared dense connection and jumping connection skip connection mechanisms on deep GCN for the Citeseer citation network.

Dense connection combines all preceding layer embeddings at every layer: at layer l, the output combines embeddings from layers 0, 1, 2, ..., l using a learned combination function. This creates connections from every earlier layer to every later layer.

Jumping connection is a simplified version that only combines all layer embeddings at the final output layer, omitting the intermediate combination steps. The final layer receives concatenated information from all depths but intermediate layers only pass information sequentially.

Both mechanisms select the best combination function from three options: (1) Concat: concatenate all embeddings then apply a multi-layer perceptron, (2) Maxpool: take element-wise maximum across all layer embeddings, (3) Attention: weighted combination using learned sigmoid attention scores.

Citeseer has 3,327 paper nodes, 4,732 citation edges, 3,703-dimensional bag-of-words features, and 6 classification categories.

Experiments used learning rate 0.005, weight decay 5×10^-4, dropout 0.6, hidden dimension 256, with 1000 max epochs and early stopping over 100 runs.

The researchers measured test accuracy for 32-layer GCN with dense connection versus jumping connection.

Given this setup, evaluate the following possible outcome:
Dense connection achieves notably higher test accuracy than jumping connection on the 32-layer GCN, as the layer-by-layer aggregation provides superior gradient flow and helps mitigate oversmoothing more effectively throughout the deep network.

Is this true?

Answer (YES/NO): NO